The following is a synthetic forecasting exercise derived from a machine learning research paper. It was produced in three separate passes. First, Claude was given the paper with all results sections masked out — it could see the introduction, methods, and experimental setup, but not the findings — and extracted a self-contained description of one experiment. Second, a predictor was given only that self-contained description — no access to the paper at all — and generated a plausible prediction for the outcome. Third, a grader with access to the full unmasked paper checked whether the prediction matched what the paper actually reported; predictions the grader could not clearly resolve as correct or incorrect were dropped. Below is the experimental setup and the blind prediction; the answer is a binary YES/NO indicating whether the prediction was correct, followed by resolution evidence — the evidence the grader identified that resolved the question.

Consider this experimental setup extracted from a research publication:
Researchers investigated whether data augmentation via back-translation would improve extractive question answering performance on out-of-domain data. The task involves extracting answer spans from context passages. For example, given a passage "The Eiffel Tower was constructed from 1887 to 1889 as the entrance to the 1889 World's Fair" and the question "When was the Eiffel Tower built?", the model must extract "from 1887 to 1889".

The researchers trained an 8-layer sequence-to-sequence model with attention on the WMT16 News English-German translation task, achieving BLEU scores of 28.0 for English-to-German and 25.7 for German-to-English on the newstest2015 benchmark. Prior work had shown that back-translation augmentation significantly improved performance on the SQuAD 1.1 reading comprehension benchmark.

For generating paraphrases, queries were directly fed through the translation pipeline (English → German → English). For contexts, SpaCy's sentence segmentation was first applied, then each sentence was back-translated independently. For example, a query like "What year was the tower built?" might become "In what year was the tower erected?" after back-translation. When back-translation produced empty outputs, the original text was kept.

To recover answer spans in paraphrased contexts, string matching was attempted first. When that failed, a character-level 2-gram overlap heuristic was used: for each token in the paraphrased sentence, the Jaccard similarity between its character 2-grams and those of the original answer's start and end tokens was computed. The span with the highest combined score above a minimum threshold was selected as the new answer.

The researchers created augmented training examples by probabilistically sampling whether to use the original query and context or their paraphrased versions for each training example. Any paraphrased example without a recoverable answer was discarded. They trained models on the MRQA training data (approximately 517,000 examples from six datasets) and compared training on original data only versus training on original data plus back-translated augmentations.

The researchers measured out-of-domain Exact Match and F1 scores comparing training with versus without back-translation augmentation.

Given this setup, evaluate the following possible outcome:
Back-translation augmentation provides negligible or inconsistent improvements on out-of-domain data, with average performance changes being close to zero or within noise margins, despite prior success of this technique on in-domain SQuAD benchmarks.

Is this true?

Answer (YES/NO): YES